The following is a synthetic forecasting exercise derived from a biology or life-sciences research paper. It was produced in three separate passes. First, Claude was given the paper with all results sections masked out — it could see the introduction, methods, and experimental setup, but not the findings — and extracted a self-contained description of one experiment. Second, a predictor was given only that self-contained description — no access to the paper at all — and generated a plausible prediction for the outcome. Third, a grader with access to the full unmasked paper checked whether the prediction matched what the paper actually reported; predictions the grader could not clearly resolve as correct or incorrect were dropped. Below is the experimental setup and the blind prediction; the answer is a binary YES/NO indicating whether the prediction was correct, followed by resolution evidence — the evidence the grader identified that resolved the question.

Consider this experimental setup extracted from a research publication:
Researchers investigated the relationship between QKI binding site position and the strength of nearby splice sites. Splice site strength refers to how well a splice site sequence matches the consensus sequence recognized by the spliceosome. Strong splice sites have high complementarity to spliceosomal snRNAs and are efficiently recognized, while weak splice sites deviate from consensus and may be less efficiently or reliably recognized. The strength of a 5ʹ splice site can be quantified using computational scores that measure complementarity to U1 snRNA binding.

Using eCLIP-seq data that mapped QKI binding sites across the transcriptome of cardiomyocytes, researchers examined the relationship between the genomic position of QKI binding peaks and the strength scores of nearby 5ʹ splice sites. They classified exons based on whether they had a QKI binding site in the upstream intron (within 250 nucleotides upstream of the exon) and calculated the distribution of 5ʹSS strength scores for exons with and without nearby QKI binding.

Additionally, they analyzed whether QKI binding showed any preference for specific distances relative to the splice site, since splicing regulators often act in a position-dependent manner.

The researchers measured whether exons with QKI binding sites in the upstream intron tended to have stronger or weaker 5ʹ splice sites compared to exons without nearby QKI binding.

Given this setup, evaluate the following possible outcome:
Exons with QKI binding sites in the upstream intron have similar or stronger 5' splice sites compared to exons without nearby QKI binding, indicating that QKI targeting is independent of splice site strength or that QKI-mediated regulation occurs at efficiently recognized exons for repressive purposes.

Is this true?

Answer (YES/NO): NO